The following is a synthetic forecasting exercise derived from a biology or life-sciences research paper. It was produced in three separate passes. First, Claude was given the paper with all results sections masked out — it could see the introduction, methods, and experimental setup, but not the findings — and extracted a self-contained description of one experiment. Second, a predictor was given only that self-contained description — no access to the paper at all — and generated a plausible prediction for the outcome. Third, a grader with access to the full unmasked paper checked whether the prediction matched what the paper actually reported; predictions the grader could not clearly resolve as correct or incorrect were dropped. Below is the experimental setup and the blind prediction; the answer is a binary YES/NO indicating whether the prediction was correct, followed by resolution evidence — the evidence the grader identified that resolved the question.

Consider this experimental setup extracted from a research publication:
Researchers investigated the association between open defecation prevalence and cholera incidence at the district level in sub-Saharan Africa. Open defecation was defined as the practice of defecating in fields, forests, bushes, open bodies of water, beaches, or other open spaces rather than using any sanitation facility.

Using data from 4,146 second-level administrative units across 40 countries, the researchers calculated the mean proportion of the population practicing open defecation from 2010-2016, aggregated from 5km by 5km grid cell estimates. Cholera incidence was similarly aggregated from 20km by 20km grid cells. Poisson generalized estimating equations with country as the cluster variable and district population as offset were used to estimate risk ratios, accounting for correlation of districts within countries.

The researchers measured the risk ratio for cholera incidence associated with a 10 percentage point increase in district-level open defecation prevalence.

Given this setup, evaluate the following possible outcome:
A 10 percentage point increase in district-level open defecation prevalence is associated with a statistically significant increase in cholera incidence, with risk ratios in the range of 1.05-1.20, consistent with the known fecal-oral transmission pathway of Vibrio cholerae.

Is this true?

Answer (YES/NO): NO